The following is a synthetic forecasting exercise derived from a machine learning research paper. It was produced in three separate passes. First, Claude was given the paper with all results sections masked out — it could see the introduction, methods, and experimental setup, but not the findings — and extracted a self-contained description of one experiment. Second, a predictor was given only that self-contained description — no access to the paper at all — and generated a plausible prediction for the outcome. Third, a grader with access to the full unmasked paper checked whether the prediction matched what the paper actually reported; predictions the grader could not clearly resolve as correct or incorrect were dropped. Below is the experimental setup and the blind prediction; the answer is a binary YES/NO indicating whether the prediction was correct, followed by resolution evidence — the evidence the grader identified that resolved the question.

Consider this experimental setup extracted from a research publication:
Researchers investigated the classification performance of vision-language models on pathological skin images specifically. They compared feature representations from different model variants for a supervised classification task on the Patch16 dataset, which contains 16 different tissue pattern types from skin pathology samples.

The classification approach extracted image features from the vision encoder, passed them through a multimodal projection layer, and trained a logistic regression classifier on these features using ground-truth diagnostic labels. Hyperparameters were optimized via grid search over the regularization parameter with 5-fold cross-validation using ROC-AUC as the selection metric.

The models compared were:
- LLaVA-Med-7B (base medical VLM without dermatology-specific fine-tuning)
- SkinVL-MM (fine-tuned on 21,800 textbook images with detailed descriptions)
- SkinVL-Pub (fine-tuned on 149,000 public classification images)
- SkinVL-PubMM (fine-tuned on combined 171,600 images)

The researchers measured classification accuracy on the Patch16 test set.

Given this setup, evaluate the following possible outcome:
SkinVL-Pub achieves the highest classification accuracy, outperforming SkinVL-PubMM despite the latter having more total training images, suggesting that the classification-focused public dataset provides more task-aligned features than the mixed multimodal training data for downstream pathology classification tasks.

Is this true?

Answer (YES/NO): NO